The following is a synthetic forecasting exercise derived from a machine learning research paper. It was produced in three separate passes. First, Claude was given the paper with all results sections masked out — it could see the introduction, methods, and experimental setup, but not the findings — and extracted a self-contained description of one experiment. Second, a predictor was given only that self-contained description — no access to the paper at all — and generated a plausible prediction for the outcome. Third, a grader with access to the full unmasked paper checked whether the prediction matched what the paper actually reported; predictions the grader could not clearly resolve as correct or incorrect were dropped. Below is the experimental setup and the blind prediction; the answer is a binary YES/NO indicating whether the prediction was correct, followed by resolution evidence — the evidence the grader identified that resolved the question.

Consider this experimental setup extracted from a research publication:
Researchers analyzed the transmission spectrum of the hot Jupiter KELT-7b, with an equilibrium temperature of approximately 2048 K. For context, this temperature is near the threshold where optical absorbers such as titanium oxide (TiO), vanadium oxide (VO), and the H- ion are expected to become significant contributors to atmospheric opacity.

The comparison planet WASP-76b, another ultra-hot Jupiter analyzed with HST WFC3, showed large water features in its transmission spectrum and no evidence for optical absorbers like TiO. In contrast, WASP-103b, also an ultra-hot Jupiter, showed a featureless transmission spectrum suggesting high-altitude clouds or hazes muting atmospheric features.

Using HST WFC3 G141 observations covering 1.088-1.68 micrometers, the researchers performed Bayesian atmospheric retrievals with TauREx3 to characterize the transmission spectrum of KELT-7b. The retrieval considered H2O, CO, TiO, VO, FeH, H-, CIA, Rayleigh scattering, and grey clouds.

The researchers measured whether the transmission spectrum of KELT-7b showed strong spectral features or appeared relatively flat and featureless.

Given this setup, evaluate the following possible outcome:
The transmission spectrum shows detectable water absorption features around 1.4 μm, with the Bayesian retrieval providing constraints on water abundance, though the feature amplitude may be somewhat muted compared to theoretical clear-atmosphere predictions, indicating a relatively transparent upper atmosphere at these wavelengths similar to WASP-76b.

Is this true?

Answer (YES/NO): NO